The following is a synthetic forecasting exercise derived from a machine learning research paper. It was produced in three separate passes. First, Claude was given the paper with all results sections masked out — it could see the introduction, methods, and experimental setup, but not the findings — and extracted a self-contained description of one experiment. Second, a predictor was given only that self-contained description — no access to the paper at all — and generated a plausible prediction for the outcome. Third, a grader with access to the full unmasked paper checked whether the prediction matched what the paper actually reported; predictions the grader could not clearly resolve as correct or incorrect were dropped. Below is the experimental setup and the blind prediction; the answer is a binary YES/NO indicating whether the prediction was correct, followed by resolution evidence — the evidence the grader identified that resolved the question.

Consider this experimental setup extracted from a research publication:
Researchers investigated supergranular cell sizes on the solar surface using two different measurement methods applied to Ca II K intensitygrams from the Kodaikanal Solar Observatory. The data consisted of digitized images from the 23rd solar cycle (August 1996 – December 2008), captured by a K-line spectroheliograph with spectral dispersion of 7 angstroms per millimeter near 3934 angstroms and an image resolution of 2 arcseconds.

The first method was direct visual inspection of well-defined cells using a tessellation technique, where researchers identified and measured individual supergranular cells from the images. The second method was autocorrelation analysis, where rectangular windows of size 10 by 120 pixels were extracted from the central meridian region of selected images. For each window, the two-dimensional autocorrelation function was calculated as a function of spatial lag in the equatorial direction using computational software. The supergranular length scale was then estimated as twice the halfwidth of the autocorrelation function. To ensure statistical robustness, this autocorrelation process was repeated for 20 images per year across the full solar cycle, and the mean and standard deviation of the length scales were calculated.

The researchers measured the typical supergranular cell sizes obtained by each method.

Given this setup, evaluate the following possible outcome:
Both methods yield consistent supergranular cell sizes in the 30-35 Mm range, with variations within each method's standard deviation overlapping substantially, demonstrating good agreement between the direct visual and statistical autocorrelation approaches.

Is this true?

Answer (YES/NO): NO